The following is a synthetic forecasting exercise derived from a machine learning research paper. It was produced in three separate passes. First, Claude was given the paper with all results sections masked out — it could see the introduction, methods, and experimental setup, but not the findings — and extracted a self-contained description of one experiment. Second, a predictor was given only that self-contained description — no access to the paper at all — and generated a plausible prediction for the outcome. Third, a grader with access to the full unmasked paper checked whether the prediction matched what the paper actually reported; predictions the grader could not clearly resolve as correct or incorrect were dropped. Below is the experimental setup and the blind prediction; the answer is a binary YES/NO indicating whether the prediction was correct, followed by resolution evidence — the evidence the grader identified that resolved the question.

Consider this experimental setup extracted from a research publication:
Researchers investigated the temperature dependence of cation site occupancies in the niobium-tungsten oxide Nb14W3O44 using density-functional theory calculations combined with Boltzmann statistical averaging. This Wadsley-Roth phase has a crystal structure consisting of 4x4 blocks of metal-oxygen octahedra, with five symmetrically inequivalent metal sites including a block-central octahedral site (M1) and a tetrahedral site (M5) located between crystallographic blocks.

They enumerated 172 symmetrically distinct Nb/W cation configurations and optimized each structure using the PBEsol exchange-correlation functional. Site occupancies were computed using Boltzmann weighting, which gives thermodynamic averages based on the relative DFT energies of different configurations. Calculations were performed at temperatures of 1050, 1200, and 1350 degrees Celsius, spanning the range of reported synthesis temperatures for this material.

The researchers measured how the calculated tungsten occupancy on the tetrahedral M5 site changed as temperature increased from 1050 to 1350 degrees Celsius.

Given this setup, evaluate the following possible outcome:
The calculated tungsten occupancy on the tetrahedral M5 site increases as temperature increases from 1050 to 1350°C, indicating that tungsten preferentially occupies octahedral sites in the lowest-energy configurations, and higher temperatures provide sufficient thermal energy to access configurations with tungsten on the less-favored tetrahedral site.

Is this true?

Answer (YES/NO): NO